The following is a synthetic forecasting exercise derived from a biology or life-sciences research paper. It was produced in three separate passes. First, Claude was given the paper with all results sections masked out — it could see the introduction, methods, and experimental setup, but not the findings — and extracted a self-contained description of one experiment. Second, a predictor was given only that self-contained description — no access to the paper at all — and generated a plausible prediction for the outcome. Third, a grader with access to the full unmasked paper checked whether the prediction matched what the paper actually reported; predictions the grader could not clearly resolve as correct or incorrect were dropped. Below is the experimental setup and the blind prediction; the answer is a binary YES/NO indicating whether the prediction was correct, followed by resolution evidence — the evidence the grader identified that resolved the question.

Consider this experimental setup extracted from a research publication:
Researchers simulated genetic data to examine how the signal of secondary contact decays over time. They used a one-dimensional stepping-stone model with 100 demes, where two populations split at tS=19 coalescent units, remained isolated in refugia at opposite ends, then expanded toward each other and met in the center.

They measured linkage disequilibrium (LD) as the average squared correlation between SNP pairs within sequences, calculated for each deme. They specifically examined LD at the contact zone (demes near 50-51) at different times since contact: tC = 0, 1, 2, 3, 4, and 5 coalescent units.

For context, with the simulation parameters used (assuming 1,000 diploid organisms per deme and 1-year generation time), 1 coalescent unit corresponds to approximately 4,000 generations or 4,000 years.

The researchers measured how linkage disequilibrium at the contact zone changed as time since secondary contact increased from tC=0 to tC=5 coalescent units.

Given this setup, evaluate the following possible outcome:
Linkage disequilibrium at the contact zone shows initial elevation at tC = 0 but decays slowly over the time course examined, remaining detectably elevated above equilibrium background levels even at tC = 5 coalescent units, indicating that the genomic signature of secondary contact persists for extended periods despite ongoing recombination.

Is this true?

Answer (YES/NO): YES